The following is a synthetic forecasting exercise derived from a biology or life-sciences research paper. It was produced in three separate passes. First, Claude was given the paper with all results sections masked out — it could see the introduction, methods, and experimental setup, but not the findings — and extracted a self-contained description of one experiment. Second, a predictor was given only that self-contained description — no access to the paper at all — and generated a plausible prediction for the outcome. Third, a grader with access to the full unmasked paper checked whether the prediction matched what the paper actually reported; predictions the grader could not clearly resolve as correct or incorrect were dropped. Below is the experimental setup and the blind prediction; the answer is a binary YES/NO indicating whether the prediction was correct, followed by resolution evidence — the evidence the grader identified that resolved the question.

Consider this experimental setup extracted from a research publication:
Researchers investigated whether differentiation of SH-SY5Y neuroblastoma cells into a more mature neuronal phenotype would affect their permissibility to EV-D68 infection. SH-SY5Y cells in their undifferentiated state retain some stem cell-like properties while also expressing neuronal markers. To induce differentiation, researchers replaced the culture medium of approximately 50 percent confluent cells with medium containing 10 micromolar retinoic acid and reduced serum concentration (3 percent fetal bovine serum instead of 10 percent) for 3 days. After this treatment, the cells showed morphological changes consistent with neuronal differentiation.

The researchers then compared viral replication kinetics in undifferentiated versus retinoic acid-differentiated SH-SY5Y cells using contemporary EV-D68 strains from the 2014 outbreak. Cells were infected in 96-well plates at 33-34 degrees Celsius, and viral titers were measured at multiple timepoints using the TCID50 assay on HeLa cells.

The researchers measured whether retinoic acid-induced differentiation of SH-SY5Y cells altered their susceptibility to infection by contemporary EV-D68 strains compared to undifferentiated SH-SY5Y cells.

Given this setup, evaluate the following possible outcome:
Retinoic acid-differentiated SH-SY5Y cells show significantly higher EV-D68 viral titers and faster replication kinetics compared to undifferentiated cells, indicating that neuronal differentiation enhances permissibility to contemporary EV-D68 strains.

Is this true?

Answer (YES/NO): NO